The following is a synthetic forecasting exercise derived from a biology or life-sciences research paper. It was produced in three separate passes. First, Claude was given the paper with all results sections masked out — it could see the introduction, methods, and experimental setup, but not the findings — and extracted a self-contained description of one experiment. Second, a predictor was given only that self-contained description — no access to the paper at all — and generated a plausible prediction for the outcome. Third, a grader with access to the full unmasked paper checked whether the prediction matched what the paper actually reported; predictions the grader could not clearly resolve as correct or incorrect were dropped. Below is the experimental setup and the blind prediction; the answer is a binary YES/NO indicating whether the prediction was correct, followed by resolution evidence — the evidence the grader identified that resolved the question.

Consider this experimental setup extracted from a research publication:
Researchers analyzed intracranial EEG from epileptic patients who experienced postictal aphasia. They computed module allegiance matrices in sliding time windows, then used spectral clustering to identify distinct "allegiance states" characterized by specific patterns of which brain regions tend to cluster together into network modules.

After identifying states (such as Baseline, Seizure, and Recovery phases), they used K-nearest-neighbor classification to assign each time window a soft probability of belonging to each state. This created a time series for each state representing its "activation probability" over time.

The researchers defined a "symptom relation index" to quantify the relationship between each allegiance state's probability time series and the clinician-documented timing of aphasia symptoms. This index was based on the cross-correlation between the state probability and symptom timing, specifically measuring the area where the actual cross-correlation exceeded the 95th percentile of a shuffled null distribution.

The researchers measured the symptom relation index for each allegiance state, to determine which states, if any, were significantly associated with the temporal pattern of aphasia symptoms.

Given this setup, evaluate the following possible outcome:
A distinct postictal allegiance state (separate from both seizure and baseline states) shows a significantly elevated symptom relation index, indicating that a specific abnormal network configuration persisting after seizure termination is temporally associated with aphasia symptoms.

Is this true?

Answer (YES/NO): YES